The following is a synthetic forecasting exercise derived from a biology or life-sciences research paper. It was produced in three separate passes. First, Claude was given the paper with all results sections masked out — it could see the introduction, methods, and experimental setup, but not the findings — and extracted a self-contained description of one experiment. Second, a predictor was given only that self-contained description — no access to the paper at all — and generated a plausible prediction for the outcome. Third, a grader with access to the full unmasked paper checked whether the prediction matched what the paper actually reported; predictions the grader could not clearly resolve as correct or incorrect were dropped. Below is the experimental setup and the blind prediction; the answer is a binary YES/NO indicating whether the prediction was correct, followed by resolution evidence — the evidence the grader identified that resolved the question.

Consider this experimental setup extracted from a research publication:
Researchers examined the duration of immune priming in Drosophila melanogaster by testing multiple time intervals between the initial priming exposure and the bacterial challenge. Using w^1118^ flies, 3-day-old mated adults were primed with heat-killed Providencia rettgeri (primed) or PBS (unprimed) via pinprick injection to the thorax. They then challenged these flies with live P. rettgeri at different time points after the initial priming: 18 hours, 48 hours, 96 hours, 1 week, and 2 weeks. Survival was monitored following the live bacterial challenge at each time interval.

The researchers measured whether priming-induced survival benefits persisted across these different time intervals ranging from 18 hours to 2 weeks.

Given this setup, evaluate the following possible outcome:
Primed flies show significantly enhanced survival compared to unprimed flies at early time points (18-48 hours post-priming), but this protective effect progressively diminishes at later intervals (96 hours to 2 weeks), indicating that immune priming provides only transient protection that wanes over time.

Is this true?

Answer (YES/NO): NO